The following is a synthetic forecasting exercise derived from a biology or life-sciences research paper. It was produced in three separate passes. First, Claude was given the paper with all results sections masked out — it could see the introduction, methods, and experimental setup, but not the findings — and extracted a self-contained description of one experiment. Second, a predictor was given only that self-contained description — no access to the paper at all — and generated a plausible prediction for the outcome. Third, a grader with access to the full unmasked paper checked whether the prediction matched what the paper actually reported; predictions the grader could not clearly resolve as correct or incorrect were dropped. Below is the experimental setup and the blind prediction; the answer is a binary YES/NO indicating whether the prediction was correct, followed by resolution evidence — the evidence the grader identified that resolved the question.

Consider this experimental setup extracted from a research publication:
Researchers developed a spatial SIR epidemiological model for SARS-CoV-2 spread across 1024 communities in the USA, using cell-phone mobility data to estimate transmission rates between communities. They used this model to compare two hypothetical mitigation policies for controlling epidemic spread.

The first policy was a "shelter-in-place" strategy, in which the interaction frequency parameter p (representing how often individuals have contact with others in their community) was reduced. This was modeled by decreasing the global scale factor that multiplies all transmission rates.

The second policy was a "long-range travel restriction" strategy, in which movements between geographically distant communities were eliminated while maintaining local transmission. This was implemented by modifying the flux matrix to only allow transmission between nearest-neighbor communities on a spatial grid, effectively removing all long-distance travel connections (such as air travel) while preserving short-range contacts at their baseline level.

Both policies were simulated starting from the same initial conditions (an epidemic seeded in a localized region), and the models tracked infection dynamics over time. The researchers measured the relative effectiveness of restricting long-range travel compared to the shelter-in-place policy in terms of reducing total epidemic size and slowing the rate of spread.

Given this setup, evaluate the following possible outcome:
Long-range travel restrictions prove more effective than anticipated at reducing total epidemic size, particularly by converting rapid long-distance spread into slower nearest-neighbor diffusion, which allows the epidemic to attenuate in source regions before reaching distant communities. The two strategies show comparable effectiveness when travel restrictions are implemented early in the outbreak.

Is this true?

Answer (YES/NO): NO